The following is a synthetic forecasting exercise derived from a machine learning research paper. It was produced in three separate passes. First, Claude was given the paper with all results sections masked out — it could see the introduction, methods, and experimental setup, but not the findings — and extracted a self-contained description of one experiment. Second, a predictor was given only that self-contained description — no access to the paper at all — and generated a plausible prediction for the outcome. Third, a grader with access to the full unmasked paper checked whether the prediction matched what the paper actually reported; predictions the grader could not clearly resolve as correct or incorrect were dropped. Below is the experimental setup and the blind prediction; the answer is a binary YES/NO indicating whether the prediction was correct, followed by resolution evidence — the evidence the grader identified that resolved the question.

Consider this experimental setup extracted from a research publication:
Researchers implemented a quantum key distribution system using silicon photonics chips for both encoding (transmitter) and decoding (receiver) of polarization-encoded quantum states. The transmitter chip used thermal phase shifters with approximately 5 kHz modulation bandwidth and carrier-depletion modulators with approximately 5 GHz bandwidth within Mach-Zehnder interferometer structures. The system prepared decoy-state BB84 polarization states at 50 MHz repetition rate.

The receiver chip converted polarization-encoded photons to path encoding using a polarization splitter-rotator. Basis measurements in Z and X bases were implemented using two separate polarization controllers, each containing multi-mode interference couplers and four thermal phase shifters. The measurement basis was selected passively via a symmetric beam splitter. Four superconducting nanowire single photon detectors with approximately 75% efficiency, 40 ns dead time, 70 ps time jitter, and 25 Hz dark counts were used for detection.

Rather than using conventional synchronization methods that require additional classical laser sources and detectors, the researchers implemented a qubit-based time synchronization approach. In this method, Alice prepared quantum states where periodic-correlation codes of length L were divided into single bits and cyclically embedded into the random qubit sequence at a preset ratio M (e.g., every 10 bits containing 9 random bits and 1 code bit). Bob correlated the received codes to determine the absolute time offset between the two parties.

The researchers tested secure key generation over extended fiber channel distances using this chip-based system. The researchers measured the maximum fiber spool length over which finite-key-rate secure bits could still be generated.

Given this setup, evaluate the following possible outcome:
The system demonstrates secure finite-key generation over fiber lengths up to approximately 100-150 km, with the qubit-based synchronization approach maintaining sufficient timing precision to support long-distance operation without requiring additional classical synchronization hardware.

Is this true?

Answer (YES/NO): YES